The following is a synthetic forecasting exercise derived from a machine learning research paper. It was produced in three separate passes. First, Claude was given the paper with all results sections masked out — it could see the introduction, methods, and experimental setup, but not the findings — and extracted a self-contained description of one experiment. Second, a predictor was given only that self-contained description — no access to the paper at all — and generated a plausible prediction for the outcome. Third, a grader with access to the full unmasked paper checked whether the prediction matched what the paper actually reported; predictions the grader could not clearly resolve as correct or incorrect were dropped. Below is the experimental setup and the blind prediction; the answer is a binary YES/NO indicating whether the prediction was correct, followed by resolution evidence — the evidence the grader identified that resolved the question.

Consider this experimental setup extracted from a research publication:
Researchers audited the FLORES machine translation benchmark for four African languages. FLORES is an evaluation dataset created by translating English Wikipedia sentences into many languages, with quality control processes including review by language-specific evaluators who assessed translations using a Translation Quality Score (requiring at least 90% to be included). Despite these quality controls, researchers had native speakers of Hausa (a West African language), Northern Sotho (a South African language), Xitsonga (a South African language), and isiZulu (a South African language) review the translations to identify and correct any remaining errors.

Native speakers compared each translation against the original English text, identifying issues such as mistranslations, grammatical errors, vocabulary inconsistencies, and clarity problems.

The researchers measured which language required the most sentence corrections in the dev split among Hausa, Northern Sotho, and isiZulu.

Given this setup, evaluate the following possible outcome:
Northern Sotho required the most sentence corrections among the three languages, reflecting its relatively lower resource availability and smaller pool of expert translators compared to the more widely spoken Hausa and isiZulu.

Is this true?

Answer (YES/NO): NO